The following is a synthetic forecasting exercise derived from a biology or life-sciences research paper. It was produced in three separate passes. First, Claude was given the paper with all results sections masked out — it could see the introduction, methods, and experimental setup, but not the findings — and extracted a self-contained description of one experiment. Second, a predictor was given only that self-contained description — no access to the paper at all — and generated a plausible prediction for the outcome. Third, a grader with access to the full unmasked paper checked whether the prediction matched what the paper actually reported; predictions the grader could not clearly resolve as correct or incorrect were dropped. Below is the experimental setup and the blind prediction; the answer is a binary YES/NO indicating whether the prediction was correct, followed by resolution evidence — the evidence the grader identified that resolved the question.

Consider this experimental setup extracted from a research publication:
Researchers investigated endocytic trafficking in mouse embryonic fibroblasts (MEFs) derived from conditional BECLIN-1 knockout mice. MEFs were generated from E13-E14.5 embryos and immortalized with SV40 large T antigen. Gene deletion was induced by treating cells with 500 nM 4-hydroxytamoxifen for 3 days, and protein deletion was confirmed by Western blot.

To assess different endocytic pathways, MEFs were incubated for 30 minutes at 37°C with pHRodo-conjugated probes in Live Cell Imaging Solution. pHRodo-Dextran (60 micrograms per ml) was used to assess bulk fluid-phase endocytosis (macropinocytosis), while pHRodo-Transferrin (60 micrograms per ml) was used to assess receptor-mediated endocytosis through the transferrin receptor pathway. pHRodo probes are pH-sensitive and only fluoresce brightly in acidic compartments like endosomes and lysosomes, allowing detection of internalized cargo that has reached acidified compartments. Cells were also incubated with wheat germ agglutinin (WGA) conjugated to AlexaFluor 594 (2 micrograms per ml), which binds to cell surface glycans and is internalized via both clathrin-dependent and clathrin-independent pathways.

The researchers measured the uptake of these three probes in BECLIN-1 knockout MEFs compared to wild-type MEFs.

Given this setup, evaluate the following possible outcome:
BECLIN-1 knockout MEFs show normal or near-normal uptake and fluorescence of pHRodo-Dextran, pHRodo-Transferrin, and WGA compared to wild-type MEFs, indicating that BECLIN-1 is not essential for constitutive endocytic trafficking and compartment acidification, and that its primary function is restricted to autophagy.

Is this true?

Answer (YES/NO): NO